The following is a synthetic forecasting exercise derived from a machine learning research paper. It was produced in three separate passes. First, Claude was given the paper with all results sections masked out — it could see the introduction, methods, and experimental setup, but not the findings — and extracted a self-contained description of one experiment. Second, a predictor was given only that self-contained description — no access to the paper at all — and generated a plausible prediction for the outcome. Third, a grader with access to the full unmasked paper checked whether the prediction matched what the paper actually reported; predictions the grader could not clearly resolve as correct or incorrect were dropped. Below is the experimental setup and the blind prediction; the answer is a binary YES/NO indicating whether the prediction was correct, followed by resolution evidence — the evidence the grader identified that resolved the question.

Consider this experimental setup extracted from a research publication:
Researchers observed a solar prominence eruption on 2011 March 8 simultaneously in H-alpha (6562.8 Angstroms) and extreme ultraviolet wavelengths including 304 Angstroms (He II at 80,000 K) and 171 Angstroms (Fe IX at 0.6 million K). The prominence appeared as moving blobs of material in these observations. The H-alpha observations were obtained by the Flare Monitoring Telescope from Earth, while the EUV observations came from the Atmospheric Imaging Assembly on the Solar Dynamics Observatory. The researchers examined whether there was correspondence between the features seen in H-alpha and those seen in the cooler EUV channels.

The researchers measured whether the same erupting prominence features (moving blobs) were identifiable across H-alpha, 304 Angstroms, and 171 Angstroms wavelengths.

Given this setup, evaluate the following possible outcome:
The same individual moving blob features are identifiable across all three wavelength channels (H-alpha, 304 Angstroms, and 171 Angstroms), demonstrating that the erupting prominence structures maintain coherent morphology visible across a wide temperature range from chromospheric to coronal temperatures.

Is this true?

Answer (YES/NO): YES